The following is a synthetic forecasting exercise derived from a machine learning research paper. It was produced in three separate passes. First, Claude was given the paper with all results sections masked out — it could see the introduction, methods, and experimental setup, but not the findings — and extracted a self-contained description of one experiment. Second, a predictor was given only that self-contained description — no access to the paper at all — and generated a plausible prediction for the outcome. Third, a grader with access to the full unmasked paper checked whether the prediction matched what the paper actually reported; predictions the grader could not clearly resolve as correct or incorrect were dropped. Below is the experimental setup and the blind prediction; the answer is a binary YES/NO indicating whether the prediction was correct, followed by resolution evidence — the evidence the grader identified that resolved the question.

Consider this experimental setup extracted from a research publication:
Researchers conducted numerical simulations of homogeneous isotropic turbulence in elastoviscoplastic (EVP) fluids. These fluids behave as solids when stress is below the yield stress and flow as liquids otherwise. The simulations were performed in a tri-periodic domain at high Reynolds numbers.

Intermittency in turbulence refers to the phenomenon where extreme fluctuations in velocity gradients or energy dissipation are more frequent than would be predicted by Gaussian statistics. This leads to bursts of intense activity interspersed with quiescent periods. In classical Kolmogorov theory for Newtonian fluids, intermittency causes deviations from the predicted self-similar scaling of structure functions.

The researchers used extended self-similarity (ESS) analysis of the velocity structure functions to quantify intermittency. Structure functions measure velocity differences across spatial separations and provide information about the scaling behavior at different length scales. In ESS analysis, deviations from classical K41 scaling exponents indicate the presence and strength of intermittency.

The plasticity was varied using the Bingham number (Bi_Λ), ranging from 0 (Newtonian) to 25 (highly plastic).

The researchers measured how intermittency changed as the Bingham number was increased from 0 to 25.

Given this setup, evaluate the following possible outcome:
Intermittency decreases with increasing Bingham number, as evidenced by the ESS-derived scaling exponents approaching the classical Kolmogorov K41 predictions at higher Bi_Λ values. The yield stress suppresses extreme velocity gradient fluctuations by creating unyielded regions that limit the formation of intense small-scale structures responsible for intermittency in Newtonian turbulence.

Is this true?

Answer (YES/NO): NO